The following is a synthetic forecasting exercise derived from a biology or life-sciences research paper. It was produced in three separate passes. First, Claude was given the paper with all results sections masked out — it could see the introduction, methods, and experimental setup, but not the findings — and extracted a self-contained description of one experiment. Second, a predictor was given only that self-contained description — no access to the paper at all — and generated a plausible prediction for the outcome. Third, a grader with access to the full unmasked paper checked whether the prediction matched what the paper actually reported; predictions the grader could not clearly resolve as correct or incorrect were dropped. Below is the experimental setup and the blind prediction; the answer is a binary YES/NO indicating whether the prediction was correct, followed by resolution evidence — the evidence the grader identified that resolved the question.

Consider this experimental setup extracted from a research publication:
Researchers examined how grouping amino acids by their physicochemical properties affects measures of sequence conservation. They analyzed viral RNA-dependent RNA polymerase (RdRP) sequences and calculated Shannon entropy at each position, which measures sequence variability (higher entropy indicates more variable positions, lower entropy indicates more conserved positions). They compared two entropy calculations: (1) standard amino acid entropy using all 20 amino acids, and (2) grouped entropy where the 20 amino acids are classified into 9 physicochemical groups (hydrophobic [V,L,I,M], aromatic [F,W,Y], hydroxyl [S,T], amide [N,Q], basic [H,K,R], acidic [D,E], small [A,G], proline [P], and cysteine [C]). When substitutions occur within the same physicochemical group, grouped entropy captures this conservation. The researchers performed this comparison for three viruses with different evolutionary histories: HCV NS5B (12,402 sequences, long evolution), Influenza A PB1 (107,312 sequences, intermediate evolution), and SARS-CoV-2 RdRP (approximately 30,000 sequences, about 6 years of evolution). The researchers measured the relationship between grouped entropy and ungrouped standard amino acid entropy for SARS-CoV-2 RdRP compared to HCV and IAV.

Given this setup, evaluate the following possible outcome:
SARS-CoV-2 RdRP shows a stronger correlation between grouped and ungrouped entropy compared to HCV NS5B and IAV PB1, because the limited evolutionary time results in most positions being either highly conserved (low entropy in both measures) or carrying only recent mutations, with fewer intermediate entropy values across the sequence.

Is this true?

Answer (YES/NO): YES